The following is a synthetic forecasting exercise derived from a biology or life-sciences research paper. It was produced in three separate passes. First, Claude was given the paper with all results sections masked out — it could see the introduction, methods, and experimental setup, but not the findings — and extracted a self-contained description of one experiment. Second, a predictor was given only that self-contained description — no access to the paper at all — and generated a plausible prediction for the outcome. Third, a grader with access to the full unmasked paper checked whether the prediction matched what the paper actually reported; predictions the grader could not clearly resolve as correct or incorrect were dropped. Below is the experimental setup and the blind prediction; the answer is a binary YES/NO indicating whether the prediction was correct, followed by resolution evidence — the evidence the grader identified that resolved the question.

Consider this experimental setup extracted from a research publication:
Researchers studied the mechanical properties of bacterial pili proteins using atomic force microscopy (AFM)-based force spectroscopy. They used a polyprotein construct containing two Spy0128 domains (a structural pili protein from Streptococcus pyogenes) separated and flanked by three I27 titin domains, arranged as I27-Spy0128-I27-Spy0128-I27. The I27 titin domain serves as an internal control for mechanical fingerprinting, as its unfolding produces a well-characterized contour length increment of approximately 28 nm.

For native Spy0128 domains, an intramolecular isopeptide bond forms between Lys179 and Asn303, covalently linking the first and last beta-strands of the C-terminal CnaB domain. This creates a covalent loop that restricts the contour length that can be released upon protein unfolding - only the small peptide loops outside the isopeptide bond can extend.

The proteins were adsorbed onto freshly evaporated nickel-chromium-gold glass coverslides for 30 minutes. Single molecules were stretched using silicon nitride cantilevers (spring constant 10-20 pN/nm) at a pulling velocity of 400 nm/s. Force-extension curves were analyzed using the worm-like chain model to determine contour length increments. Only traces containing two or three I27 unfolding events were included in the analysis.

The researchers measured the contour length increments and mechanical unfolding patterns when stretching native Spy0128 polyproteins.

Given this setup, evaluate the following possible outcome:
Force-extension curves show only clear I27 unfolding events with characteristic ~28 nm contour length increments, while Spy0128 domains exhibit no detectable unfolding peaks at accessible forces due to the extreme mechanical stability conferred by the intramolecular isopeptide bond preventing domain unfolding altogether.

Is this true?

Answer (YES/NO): YES